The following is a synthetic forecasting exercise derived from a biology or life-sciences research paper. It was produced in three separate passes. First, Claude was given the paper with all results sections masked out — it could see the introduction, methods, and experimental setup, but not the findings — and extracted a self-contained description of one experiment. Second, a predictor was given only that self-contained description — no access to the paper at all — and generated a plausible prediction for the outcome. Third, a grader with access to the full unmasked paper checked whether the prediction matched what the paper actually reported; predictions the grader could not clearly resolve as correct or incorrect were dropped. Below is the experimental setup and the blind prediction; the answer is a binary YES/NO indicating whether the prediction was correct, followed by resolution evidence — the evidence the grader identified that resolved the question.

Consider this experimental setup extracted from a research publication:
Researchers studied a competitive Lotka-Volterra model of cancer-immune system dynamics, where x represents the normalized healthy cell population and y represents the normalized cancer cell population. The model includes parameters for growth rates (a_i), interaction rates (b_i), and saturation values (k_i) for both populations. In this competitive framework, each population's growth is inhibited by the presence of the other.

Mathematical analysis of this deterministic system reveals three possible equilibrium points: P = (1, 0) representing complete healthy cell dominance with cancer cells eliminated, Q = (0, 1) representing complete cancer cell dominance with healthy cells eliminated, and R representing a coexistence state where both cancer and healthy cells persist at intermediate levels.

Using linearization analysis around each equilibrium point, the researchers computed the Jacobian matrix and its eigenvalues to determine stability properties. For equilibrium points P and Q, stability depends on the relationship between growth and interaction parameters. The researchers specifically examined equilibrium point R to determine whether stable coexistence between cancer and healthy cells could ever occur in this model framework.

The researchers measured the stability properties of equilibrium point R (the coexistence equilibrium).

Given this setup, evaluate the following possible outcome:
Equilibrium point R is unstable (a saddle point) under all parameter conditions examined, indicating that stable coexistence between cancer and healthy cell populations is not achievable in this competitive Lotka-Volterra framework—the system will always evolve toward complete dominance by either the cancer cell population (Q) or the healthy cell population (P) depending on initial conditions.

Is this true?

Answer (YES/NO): YES